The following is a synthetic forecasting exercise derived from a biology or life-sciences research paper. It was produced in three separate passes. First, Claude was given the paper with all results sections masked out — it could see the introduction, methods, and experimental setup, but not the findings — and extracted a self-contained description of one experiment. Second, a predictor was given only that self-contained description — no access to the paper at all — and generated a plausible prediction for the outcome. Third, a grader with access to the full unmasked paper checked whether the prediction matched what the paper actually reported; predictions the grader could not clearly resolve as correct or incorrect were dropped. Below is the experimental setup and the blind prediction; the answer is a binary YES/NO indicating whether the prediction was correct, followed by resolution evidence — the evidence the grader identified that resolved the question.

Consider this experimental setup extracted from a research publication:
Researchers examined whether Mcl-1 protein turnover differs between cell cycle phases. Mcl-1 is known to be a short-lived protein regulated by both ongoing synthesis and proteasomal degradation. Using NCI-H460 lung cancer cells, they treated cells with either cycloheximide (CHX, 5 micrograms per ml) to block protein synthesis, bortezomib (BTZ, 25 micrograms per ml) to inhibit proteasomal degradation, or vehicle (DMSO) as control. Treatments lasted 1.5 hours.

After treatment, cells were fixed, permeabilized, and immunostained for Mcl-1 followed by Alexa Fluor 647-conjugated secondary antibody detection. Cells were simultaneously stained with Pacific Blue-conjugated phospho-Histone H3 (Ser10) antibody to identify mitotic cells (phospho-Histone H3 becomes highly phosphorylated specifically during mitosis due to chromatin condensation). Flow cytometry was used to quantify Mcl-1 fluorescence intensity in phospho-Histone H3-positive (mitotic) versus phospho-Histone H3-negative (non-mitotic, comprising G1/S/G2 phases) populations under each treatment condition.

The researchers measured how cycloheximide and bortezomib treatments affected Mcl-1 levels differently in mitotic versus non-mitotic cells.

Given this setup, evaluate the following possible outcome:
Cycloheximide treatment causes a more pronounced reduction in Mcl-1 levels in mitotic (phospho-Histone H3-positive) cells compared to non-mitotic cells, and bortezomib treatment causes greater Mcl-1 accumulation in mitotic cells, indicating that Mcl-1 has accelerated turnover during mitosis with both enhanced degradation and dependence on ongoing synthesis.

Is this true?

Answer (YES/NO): NO